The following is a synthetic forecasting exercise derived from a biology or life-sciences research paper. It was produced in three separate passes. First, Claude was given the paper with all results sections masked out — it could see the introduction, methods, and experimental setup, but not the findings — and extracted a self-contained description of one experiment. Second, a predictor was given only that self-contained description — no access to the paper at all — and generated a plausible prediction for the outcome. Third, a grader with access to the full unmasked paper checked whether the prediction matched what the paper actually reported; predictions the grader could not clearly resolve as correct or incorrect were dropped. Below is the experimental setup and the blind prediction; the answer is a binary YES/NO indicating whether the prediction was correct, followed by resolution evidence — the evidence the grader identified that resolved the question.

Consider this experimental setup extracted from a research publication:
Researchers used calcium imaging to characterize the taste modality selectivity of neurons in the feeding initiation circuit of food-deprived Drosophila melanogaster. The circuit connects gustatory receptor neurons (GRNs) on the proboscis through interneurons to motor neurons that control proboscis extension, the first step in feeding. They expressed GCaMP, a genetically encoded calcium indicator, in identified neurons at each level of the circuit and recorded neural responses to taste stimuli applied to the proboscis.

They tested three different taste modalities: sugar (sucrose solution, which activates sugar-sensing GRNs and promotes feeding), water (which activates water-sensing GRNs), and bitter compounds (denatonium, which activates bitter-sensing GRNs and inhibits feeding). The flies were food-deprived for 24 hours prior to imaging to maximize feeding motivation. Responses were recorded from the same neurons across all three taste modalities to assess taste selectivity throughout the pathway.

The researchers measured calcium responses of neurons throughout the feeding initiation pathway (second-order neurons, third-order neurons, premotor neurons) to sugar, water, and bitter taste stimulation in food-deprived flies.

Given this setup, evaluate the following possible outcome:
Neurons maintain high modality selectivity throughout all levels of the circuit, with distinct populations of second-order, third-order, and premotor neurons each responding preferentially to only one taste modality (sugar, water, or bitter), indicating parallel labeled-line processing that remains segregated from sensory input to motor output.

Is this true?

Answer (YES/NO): NO